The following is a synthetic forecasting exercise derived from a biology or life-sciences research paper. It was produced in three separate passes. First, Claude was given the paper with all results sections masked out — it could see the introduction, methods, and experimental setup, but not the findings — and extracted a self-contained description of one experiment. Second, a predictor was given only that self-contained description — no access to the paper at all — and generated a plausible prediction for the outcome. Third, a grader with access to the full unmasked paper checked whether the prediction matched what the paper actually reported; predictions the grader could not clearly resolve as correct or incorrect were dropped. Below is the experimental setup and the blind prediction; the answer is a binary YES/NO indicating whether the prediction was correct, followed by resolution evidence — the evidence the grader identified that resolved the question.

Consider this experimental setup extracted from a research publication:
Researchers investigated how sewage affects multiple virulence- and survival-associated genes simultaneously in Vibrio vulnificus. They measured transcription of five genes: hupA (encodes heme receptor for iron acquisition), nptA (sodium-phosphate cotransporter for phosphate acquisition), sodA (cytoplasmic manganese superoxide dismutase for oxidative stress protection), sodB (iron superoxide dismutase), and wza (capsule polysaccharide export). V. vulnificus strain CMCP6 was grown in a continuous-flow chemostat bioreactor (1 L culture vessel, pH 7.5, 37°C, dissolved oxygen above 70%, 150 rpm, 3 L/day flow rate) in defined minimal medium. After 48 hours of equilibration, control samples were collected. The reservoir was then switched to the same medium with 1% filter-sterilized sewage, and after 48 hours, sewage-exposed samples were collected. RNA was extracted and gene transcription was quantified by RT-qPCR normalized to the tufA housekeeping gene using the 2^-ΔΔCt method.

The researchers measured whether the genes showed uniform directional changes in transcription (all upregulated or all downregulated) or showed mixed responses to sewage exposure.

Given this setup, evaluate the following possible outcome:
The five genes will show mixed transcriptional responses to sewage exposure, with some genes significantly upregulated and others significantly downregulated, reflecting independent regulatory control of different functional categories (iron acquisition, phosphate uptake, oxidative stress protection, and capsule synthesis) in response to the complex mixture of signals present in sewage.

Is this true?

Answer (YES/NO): YES